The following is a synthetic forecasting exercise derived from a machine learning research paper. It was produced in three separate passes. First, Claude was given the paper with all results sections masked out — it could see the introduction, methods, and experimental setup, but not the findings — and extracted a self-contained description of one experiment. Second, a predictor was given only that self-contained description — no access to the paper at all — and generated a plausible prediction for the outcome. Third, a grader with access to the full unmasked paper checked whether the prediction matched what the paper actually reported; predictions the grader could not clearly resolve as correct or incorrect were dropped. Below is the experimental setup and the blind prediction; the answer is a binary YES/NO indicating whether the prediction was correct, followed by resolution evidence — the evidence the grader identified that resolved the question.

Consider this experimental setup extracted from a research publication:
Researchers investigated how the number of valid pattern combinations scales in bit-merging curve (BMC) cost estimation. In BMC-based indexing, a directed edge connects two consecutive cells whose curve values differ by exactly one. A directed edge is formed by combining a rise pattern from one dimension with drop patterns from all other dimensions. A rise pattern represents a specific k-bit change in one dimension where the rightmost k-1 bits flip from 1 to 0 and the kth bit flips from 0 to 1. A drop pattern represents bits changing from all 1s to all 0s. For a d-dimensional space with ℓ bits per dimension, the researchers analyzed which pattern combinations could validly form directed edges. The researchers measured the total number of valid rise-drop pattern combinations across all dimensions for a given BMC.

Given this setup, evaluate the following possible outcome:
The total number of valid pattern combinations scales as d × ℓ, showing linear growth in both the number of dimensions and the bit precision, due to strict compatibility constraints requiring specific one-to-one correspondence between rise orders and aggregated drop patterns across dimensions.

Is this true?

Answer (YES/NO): YES